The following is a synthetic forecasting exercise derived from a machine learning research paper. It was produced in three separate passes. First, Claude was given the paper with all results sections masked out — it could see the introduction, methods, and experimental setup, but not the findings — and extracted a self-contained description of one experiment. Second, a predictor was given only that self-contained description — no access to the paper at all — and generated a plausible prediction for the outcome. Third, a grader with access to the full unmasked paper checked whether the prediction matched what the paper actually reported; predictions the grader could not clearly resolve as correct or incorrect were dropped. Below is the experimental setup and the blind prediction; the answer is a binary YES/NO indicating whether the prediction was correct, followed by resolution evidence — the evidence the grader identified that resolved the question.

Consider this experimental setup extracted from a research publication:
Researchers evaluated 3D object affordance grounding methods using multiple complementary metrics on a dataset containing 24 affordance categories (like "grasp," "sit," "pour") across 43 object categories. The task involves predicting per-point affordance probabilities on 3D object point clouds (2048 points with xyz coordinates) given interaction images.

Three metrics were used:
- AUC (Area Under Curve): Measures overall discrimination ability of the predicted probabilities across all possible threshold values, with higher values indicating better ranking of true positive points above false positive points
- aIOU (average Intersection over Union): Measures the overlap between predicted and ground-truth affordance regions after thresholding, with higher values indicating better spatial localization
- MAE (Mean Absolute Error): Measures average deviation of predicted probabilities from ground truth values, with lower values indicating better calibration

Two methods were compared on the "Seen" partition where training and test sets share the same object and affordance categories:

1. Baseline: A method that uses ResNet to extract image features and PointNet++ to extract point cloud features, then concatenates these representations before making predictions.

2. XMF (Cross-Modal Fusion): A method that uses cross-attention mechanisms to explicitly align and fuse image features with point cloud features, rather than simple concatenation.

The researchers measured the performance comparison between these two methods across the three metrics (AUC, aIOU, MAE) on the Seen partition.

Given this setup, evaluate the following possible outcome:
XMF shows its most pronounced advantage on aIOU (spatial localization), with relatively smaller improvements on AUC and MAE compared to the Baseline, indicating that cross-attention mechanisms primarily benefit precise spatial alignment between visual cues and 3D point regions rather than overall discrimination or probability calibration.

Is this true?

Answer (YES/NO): NO